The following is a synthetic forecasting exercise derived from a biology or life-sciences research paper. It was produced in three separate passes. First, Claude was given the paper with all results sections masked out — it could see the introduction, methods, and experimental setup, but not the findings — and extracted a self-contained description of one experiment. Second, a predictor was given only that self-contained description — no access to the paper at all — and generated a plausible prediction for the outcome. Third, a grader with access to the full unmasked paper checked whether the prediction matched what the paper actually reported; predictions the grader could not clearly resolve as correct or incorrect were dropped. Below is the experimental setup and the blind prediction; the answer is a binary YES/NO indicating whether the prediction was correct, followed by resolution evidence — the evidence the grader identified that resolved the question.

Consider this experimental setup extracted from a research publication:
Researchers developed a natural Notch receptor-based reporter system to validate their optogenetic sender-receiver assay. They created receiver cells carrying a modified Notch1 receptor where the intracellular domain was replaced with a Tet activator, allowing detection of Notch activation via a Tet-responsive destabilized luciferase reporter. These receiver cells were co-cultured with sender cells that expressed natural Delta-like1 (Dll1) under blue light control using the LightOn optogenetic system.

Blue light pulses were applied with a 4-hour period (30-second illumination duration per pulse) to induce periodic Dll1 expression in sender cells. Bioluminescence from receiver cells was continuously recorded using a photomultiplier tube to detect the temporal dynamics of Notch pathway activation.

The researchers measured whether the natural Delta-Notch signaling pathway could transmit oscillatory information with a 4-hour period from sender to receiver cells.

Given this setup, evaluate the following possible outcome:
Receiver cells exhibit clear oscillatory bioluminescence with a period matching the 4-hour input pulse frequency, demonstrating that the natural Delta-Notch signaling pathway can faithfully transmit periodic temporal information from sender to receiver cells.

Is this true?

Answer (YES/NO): YES